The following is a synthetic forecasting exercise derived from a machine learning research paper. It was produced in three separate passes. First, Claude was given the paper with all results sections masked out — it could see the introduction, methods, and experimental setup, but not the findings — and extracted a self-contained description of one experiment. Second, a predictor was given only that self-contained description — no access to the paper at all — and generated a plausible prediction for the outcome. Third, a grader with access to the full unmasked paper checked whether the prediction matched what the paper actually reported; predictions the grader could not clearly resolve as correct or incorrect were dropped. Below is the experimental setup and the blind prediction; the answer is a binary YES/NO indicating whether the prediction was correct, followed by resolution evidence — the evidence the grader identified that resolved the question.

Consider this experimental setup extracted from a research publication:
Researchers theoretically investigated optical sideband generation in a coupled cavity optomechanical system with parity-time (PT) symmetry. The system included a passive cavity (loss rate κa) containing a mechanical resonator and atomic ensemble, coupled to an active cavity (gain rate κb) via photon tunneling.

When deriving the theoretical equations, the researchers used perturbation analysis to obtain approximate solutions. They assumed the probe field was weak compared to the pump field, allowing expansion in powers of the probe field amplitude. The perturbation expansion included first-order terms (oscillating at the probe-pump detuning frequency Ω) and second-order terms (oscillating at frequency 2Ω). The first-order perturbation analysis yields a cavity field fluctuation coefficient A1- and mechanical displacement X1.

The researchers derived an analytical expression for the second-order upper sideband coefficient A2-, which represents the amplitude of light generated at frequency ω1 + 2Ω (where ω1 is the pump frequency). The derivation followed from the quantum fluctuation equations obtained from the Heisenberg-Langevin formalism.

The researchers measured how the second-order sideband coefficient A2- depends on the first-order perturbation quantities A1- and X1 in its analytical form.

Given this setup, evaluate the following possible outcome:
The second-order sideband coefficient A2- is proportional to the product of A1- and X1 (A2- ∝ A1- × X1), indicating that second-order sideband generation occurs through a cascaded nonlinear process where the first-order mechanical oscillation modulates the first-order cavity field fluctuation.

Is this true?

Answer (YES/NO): NO